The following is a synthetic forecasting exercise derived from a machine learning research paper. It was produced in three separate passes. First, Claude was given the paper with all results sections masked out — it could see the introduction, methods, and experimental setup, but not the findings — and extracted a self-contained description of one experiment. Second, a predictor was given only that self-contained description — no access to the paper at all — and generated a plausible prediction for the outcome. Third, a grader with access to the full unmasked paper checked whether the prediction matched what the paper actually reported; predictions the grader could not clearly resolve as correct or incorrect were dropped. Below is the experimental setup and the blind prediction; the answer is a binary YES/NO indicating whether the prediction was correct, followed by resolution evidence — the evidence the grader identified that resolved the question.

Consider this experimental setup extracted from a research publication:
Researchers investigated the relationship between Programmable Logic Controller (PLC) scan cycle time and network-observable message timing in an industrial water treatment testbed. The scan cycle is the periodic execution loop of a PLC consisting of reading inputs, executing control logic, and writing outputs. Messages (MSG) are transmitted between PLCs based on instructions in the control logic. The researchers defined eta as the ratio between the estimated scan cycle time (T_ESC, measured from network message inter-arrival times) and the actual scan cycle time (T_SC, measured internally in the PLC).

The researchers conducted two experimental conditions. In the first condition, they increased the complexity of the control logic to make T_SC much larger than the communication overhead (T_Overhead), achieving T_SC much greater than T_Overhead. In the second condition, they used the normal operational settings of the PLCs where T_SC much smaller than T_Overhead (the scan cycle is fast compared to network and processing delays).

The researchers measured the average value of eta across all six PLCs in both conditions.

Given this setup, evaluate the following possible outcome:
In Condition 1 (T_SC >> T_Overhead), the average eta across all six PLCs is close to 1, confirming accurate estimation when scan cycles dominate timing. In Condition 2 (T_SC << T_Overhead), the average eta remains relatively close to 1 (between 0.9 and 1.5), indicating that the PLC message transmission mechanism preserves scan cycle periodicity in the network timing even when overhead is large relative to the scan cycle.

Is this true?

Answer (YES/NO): NO